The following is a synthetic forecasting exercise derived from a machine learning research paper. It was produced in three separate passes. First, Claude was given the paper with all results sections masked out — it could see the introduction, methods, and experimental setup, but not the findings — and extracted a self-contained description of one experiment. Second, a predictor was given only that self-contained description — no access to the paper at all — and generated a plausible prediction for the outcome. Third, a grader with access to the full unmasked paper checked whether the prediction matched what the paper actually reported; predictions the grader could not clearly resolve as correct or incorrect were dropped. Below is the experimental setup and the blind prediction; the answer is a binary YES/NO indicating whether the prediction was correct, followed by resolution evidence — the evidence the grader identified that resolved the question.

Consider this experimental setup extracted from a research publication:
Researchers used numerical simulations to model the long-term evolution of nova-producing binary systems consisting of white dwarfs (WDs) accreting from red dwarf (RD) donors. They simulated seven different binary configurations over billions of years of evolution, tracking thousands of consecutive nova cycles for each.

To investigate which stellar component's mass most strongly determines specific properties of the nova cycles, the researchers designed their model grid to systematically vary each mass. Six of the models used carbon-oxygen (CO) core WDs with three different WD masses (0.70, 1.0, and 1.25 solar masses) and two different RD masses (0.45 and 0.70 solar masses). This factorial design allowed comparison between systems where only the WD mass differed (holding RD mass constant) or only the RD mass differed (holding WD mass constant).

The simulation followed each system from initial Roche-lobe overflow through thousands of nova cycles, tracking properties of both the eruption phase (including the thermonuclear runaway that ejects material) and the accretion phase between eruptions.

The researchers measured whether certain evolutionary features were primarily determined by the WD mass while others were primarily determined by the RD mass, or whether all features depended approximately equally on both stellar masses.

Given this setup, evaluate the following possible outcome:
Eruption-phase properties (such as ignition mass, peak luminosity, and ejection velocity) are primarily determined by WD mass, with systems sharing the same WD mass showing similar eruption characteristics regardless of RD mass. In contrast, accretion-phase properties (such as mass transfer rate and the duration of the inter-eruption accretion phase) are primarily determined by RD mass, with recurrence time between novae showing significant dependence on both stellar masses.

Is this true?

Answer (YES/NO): NO